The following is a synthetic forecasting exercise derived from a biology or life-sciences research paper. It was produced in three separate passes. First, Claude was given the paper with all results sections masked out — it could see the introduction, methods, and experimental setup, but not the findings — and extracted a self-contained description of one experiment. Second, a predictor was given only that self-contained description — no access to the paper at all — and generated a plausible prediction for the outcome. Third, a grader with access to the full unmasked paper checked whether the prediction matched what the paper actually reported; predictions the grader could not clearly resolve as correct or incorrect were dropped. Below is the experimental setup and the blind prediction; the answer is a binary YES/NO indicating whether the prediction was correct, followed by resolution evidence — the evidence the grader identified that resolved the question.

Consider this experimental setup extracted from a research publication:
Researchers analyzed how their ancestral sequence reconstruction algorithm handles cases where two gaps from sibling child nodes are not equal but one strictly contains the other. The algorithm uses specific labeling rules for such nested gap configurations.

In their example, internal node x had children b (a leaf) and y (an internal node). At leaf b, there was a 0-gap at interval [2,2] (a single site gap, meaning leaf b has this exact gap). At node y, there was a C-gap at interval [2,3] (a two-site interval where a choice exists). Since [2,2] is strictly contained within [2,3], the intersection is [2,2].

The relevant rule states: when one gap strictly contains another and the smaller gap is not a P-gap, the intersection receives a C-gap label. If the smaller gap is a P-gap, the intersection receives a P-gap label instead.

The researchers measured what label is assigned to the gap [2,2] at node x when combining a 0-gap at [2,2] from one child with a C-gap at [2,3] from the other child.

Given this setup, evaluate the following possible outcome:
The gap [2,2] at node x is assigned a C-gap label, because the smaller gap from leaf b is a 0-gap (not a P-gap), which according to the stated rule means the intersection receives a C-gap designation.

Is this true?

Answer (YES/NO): YES